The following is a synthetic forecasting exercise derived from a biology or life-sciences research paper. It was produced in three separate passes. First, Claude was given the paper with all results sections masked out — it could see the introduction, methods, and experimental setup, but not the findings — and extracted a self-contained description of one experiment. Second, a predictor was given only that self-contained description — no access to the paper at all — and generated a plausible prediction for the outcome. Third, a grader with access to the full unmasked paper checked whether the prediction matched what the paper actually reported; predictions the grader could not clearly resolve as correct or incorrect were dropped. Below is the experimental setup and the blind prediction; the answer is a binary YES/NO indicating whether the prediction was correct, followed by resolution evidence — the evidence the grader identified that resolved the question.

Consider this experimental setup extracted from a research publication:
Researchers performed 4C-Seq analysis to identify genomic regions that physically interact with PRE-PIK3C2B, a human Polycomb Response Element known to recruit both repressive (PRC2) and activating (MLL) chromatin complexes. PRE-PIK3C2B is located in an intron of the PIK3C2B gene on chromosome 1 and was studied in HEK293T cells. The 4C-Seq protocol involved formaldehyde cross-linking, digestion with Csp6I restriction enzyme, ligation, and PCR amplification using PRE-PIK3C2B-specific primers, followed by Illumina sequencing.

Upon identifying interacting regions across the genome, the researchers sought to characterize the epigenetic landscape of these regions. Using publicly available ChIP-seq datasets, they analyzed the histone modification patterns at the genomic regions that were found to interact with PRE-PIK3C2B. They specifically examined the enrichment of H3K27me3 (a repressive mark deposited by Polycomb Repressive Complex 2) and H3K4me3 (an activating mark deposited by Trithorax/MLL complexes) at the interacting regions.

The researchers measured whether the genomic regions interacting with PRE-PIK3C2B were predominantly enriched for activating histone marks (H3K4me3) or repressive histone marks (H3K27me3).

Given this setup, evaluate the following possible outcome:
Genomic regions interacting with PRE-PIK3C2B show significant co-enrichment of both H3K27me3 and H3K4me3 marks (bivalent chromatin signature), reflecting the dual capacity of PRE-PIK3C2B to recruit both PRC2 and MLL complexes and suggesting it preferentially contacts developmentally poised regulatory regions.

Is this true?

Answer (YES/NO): NO